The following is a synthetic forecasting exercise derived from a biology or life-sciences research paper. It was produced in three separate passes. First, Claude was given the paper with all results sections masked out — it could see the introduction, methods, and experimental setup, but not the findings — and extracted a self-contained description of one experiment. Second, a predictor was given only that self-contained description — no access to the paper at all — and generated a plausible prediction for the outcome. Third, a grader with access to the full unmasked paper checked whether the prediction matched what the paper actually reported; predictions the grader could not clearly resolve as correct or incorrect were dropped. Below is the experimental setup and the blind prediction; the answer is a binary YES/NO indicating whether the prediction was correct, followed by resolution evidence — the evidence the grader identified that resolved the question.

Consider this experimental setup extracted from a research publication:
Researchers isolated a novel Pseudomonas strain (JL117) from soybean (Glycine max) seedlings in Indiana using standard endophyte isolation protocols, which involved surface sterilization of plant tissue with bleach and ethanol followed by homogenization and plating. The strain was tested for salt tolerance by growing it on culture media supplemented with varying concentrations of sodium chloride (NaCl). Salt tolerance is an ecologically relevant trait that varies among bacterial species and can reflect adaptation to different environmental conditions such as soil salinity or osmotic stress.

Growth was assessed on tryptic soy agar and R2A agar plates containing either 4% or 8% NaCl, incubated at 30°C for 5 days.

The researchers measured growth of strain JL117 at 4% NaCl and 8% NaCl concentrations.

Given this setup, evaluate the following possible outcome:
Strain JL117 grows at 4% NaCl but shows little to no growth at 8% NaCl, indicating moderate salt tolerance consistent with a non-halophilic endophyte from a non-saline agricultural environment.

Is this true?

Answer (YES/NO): YES